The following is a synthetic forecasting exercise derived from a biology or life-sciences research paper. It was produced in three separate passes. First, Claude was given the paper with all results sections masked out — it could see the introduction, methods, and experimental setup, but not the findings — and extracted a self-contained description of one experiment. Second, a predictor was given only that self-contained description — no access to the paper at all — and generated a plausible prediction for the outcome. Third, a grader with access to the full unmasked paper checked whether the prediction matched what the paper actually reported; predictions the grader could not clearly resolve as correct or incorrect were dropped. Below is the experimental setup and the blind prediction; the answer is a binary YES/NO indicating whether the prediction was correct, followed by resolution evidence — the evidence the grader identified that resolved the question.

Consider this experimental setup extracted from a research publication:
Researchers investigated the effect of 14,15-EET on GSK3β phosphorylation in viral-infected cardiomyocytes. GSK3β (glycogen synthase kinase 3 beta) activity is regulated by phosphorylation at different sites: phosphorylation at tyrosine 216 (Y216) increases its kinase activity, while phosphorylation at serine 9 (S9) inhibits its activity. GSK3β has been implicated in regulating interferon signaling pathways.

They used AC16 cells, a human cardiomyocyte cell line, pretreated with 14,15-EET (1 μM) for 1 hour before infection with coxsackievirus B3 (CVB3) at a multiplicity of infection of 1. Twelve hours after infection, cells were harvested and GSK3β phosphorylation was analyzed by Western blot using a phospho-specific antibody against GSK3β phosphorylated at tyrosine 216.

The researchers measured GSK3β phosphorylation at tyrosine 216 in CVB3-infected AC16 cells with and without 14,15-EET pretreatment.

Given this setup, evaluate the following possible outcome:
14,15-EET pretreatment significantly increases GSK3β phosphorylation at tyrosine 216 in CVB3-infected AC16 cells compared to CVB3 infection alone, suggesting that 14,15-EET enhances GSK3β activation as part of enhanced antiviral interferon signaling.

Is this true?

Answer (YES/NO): YES